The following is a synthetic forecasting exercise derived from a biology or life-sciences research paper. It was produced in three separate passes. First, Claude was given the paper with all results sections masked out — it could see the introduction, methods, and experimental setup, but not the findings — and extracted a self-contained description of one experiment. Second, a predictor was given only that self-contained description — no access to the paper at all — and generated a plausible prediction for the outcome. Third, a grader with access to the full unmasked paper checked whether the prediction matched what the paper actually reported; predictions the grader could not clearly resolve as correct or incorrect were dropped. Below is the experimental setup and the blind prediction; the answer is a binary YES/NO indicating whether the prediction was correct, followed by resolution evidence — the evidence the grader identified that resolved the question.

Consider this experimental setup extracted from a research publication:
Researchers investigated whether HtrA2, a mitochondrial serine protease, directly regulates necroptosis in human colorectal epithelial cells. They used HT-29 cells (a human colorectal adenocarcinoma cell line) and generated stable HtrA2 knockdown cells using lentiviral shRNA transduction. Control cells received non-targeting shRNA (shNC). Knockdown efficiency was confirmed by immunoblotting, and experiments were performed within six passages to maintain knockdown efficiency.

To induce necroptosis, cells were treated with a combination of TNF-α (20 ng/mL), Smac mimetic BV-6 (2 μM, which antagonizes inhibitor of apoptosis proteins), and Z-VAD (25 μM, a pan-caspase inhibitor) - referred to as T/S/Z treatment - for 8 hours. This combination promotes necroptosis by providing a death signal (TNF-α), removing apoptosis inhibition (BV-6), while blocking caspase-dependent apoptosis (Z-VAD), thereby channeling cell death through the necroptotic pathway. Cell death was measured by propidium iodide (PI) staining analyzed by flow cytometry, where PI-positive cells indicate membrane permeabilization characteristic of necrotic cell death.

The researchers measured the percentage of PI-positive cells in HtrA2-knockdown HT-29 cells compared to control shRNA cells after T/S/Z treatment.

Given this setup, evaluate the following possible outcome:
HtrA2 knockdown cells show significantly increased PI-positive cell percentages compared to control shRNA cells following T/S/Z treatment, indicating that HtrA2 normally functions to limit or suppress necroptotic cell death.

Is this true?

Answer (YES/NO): NO